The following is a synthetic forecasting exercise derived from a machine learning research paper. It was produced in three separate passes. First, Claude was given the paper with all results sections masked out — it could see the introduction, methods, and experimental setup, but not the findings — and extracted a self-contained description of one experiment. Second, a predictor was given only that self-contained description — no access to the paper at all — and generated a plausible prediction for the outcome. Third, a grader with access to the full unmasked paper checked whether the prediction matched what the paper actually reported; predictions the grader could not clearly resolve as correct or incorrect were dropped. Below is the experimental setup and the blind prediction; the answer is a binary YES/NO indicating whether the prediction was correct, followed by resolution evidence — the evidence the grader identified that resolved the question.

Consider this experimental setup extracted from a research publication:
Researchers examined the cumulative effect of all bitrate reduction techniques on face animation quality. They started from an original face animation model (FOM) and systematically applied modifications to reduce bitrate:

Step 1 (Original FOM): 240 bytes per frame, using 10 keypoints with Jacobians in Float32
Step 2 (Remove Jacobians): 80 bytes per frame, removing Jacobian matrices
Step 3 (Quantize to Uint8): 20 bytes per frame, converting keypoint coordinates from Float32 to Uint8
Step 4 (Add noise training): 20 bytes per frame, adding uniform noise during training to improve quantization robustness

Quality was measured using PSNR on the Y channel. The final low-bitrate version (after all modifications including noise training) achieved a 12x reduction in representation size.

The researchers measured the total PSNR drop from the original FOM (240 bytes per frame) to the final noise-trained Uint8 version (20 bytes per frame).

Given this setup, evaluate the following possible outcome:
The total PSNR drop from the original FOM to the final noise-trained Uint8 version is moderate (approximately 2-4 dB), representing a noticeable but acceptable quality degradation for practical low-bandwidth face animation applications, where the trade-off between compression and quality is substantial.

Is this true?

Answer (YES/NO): NO